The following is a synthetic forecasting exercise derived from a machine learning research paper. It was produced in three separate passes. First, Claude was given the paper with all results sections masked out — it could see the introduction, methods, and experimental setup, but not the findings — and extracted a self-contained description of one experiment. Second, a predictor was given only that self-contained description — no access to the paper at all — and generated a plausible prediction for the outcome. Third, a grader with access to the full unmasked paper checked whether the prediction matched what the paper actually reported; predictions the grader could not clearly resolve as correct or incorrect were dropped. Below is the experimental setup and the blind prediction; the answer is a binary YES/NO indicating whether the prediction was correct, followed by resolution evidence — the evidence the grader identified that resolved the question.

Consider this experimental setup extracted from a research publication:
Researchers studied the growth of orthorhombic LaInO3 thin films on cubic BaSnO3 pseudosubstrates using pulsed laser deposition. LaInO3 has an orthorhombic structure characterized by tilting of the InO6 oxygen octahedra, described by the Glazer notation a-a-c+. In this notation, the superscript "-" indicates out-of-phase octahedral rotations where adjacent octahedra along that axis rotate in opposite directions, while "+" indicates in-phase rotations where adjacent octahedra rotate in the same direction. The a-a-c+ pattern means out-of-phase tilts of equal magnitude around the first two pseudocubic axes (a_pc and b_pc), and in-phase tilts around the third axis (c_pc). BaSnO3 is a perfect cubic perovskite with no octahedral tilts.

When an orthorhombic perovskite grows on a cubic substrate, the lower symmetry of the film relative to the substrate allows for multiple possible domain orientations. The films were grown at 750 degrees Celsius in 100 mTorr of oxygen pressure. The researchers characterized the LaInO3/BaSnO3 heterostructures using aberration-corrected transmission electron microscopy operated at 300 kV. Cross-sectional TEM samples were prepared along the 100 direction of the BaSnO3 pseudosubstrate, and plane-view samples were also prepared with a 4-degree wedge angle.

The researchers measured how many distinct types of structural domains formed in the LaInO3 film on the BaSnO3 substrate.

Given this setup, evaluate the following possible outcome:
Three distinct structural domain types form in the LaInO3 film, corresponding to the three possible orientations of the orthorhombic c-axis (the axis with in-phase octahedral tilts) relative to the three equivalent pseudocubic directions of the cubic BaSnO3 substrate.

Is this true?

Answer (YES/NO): YES